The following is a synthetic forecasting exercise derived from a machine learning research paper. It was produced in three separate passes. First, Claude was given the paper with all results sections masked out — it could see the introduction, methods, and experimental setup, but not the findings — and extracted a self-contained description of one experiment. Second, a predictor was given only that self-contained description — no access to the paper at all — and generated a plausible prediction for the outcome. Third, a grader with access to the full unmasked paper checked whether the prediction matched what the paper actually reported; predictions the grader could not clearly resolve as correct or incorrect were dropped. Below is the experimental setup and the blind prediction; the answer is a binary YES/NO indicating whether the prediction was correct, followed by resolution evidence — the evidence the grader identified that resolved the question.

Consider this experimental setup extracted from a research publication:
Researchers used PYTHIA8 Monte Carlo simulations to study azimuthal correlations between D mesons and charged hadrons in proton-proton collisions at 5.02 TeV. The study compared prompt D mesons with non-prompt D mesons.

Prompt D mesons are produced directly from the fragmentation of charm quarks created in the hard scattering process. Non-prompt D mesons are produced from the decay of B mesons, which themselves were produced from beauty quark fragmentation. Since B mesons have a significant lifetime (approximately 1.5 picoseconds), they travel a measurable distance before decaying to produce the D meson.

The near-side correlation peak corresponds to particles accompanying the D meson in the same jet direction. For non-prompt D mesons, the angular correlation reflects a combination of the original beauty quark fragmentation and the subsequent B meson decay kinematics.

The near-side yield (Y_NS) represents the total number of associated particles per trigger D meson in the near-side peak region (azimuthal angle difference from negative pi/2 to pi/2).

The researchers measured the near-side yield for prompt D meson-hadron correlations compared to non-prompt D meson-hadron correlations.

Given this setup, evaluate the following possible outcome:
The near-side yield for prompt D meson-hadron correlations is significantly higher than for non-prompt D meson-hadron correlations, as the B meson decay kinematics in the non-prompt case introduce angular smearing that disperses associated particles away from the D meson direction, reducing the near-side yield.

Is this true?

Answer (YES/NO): NO